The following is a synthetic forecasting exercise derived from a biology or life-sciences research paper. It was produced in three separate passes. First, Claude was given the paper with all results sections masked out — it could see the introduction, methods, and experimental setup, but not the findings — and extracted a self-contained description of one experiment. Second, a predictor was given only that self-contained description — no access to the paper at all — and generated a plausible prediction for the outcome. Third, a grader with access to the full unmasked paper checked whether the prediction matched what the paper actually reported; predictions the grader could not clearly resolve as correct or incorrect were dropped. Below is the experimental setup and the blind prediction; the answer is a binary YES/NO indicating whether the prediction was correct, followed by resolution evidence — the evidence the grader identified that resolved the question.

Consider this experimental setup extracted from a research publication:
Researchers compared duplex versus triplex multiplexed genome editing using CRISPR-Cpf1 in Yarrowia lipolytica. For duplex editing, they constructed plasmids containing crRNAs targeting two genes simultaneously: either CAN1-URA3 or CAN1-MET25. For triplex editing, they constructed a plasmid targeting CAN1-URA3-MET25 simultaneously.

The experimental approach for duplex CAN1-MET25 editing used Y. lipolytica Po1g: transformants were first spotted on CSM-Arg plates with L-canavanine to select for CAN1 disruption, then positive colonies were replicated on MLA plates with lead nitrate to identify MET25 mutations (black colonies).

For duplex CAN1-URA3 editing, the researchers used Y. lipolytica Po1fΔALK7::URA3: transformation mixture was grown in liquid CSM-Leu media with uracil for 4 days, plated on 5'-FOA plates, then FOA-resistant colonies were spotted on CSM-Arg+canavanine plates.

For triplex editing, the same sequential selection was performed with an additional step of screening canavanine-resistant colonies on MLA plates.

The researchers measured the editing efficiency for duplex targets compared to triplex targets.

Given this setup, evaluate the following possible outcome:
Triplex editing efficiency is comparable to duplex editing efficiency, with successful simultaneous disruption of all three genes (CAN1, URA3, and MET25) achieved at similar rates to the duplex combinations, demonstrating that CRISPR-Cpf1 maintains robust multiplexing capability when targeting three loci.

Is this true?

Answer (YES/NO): NO